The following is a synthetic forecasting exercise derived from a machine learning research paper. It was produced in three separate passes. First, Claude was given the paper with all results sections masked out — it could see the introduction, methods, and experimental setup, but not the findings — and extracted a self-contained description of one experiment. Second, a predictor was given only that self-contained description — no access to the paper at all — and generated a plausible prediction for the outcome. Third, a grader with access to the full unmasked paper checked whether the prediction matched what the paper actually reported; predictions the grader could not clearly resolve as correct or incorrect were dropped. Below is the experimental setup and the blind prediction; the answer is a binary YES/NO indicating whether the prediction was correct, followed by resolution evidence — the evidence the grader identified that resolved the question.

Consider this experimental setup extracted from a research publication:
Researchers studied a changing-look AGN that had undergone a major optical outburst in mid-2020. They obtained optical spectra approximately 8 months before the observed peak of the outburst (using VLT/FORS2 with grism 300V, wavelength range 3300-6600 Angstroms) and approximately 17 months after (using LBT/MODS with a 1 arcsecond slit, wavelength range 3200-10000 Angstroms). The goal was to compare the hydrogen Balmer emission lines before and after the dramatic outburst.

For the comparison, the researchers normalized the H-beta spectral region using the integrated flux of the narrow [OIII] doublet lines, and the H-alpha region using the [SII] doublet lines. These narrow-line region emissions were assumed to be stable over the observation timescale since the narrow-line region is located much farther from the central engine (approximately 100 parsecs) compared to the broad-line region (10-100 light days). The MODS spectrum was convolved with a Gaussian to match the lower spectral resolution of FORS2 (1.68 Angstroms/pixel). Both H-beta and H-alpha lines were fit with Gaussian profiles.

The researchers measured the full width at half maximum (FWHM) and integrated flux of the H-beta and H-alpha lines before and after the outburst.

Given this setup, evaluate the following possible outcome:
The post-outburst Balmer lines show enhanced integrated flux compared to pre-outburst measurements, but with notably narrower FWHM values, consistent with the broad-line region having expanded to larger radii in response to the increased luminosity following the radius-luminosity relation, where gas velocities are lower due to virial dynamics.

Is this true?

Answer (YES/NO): NO